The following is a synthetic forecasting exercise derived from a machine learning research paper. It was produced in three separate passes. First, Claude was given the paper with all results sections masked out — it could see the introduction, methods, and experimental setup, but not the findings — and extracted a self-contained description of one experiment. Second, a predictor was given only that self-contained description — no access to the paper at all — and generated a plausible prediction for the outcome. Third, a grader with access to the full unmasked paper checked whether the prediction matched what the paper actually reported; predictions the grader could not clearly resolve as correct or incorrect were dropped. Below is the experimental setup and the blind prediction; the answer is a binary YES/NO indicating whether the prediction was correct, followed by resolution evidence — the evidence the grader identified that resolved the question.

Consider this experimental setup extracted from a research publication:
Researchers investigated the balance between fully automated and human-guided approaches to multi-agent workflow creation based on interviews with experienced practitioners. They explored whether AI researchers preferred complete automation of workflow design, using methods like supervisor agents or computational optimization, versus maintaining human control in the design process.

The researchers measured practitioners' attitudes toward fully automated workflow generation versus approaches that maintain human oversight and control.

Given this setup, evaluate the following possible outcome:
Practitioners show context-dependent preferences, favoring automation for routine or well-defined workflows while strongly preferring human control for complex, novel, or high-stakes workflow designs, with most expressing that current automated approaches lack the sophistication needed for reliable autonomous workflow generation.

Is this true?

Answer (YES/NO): NO